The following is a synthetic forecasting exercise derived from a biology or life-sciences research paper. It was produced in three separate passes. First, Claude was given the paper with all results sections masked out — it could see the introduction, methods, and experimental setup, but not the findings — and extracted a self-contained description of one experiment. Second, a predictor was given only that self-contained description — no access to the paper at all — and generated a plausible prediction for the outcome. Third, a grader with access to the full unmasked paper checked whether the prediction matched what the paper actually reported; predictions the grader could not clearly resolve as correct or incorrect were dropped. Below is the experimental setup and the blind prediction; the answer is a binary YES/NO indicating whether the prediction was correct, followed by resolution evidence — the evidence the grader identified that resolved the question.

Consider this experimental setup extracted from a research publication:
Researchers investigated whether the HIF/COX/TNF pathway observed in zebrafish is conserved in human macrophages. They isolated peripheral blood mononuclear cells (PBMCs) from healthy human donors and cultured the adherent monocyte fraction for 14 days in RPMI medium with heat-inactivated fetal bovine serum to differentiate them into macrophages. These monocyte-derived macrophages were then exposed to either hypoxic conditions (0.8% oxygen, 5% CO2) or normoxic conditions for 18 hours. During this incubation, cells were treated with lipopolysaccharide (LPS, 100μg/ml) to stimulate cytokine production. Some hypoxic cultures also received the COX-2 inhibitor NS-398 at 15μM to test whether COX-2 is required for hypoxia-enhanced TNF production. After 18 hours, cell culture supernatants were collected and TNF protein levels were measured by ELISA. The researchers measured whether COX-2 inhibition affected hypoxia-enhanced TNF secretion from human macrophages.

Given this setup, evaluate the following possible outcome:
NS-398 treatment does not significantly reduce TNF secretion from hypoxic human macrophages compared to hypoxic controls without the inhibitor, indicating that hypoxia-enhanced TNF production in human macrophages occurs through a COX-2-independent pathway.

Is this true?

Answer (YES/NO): NO